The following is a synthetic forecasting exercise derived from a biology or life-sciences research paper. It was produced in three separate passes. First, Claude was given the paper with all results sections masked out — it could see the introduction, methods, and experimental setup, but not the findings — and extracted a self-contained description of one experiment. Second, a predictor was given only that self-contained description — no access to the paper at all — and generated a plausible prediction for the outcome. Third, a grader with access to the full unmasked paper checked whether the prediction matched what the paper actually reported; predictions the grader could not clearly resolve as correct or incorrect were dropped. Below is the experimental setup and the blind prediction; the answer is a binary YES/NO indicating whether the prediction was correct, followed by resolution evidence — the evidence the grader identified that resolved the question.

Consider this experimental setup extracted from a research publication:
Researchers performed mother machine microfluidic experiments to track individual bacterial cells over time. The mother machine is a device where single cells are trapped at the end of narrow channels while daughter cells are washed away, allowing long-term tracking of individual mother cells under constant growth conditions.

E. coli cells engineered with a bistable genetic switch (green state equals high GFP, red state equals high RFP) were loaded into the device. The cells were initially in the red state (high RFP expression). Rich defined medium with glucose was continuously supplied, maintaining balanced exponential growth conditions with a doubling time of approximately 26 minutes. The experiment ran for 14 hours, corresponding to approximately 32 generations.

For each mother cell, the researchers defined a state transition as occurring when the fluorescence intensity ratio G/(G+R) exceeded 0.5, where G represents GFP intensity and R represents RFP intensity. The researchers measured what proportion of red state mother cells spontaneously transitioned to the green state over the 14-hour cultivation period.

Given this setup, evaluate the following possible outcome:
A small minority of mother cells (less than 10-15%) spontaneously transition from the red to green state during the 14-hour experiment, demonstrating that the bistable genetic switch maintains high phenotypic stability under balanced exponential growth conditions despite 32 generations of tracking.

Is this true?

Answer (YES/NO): NO